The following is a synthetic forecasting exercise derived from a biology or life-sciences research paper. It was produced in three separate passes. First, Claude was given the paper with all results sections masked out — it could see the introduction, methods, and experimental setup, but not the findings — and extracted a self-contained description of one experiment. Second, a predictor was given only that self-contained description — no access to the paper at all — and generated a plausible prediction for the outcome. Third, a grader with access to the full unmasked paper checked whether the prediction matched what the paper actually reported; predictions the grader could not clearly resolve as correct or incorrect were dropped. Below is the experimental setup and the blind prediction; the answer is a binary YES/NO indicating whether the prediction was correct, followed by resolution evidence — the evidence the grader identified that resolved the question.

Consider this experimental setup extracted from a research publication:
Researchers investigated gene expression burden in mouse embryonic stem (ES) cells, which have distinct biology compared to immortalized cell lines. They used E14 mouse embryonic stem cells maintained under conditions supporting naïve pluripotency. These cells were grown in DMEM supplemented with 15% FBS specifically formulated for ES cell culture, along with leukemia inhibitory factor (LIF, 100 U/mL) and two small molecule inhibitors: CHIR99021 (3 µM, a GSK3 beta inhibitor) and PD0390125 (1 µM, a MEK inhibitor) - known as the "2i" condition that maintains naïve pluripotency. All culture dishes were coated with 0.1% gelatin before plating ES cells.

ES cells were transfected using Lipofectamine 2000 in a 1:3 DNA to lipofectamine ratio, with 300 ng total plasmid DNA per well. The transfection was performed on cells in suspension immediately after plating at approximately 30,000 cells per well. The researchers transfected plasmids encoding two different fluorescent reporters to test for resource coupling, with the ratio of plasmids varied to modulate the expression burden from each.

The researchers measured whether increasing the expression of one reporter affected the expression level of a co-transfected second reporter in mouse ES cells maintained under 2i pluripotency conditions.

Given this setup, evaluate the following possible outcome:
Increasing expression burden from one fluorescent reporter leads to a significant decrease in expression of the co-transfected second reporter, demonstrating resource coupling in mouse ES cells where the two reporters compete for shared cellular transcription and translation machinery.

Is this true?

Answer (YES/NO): YES